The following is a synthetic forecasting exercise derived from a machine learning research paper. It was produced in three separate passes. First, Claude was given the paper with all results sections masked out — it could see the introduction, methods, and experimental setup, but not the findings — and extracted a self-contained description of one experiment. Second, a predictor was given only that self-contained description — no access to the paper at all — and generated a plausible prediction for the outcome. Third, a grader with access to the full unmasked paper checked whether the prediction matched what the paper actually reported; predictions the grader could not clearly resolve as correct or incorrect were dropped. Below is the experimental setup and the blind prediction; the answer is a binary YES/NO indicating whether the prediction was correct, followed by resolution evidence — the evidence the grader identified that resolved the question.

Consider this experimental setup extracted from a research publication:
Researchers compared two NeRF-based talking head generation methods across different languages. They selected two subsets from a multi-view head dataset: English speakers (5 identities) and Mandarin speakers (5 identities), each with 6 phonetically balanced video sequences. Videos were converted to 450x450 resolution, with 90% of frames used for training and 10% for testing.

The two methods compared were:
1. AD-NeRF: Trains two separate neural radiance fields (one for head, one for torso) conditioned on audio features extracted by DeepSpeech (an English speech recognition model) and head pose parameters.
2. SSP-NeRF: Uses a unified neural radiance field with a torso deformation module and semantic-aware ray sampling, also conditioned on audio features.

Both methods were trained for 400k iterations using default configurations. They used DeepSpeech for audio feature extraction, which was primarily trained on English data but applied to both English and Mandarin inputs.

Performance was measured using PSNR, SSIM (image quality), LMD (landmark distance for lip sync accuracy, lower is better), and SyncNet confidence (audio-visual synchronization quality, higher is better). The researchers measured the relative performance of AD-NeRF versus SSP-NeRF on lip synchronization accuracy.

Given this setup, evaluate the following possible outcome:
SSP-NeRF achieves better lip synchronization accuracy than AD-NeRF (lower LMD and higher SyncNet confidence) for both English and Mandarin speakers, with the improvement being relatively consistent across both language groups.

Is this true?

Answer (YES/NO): NO